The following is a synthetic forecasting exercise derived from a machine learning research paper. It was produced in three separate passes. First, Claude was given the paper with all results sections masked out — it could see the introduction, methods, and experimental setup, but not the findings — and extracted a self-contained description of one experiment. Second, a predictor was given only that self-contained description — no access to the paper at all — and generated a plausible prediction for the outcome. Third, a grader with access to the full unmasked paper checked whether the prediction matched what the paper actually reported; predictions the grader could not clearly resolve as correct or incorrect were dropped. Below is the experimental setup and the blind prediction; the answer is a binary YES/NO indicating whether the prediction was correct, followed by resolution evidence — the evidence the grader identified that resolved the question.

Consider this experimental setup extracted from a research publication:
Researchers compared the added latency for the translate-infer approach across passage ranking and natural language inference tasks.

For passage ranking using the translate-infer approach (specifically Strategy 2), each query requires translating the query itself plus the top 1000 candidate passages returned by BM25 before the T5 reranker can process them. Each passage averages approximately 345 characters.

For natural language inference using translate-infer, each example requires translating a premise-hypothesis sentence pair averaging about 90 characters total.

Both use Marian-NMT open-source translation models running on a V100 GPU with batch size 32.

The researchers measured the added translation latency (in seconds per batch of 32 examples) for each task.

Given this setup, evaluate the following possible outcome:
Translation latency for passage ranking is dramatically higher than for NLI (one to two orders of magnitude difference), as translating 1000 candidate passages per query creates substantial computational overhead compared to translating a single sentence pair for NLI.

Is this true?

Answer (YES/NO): NO